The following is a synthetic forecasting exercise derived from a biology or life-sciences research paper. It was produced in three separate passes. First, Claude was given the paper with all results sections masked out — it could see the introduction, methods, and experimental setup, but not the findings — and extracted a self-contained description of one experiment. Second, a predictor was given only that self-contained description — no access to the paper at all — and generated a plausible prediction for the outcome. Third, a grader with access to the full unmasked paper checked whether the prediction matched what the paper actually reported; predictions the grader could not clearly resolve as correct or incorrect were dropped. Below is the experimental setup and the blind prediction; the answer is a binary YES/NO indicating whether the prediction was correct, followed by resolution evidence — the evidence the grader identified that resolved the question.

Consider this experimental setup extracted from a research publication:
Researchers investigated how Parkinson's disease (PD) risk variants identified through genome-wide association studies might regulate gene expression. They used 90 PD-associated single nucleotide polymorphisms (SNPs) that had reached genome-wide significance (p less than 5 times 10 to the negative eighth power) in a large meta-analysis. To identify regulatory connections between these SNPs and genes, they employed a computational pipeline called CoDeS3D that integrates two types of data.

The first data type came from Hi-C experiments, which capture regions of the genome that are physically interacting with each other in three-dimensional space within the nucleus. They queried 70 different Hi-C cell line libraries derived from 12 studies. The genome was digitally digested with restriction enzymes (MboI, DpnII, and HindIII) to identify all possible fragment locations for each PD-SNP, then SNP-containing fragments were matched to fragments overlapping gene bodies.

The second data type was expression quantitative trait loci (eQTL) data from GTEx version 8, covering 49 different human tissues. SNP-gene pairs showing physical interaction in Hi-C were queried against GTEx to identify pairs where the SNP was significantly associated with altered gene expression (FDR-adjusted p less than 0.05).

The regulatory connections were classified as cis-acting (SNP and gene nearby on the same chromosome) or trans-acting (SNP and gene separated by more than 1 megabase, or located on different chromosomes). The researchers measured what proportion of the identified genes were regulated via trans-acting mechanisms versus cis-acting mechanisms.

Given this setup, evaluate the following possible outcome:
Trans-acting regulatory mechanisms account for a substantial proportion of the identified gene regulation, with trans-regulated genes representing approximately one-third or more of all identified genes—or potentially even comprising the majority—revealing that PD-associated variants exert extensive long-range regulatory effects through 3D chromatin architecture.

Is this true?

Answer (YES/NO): YES